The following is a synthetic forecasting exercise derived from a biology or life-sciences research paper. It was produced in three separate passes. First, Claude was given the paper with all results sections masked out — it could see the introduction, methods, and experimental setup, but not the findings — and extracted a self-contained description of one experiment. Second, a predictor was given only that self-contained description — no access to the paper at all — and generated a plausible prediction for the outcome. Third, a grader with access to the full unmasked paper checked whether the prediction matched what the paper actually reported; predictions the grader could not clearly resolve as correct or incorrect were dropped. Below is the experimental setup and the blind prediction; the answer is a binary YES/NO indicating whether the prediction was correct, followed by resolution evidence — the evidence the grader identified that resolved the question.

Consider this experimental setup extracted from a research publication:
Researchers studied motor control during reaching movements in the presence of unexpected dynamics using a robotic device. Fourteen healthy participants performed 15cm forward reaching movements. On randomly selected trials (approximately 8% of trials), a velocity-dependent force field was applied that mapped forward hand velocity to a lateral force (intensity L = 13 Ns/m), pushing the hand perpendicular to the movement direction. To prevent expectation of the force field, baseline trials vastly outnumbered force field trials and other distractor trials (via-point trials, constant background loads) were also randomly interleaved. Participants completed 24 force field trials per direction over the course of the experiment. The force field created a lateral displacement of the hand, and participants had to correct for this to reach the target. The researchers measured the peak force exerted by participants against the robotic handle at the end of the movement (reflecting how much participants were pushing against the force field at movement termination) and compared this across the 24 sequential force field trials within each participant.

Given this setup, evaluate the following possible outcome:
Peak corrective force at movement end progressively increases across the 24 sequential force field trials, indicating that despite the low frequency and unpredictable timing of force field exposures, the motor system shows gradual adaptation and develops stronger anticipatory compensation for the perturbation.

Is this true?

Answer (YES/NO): NO